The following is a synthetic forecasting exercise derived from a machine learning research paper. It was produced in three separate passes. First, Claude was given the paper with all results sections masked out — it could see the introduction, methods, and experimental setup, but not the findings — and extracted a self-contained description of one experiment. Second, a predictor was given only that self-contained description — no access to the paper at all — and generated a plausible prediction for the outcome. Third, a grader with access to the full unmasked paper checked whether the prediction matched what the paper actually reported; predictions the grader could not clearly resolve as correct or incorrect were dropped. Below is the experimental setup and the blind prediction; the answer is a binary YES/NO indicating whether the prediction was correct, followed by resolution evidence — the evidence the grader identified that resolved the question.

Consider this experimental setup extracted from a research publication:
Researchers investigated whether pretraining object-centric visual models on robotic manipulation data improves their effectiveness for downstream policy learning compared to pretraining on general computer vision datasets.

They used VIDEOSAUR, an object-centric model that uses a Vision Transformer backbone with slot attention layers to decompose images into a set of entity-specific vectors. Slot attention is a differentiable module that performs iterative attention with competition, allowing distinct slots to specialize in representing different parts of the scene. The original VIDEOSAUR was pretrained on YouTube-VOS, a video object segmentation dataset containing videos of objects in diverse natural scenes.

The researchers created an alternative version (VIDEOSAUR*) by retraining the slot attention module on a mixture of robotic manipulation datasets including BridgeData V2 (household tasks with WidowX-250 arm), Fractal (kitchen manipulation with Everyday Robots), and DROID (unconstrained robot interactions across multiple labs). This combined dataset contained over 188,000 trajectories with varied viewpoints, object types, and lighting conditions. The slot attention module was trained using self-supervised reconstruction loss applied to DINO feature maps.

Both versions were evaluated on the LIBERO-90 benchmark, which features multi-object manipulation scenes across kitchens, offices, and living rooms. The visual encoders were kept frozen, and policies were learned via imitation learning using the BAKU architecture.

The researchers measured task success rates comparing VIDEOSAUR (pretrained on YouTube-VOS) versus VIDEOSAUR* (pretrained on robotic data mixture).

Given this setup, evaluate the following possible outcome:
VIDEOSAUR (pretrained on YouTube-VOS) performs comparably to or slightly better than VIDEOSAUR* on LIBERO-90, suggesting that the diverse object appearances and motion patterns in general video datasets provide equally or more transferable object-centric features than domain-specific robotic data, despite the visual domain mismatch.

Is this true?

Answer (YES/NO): NO